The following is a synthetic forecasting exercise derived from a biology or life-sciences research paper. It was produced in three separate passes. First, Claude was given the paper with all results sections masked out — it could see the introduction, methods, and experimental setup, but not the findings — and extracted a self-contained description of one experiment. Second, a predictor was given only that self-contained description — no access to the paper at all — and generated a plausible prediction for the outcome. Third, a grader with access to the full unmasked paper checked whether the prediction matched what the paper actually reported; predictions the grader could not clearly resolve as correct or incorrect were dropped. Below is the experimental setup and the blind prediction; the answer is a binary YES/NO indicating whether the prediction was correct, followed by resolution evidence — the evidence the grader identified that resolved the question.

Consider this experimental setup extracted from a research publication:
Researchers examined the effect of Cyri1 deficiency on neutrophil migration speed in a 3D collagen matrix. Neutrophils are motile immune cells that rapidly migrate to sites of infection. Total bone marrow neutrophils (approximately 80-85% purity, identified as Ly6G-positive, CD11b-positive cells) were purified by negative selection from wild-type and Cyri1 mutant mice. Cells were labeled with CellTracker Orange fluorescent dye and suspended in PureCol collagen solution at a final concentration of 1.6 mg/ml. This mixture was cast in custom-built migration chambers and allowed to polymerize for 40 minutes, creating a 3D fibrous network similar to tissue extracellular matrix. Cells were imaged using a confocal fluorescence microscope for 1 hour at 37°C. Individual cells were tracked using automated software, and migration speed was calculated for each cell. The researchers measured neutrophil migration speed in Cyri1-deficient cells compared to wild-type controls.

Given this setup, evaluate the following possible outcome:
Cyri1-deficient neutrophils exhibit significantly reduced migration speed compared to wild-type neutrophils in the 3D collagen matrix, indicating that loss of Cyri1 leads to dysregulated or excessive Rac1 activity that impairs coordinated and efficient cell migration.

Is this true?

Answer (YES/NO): NO